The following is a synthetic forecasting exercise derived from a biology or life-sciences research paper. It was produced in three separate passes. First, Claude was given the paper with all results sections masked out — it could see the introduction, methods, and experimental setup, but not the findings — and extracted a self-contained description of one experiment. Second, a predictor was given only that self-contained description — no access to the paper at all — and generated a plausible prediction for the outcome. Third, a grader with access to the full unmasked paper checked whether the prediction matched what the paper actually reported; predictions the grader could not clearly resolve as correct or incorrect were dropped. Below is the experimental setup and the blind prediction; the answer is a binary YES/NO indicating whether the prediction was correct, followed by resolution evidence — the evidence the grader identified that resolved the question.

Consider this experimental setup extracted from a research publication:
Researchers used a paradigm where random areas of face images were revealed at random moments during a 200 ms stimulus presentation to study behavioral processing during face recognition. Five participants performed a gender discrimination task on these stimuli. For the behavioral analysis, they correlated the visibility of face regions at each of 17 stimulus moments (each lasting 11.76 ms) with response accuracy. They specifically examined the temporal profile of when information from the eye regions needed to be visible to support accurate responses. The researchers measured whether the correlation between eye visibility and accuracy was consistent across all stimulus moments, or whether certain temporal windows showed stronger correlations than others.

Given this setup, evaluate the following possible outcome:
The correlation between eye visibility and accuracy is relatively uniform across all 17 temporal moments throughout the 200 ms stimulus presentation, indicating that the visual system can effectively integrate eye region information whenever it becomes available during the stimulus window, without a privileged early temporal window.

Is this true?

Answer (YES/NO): YES